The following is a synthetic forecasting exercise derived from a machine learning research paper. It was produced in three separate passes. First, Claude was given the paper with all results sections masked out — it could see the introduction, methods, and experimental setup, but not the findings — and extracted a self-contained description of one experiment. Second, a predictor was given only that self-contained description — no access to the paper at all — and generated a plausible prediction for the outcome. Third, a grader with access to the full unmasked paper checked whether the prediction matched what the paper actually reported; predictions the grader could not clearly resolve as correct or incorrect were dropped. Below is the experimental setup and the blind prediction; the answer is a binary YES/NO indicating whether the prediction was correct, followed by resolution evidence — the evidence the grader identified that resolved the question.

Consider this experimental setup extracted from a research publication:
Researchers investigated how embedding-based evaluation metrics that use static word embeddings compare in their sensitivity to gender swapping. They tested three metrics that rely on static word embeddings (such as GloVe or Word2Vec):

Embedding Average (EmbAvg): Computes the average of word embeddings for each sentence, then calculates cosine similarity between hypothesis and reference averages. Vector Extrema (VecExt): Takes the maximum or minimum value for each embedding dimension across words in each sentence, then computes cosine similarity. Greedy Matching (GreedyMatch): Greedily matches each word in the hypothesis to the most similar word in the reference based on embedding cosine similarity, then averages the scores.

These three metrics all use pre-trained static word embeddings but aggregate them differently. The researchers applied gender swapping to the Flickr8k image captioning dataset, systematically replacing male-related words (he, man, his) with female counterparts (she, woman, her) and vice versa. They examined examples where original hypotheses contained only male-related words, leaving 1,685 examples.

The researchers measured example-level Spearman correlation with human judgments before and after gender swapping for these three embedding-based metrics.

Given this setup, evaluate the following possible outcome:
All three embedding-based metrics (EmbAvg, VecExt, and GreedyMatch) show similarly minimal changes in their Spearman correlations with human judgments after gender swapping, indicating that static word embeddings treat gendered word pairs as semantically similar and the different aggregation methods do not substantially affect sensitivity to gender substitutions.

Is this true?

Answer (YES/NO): YES